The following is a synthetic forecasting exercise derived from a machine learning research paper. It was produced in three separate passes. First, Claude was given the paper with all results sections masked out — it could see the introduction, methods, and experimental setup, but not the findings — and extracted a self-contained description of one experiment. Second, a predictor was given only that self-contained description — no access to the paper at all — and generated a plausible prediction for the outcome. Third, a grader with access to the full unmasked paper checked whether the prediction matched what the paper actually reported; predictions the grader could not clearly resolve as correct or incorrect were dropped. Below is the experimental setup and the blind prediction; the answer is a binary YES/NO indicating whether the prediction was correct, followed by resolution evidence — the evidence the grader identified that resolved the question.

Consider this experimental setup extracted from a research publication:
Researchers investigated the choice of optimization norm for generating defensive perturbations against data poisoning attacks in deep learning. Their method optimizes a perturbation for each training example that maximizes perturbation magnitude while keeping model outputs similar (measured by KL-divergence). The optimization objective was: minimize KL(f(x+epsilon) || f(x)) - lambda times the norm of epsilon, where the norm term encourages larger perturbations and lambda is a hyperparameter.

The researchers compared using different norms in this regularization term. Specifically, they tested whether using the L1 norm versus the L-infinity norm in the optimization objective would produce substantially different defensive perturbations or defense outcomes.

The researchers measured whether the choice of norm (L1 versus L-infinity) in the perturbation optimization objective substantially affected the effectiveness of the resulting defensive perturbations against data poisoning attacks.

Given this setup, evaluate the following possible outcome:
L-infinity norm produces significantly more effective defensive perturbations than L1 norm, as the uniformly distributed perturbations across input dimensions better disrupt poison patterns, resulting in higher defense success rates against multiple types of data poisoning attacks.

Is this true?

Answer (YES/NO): NO